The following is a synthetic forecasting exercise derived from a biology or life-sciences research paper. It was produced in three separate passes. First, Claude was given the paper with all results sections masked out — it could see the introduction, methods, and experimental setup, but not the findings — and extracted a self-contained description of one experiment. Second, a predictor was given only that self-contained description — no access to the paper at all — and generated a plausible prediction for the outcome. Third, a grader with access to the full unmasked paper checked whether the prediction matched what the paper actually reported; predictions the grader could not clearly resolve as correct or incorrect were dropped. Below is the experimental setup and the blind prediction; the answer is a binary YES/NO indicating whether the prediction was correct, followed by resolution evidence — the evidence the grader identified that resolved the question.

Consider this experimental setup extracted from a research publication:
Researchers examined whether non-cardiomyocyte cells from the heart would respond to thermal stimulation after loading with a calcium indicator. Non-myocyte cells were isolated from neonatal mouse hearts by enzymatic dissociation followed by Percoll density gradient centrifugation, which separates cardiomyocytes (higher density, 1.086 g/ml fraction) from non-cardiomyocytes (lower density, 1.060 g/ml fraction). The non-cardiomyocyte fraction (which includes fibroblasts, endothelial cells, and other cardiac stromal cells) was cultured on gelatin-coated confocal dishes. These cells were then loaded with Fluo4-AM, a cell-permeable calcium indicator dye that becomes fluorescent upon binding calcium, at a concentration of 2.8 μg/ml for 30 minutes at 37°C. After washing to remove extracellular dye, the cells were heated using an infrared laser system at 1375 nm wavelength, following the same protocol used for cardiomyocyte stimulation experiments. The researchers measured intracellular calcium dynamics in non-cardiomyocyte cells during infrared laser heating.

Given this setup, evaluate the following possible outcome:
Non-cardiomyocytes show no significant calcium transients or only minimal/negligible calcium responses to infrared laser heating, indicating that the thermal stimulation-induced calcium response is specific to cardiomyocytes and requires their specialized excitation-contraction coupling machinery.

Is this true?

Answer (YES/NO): YES